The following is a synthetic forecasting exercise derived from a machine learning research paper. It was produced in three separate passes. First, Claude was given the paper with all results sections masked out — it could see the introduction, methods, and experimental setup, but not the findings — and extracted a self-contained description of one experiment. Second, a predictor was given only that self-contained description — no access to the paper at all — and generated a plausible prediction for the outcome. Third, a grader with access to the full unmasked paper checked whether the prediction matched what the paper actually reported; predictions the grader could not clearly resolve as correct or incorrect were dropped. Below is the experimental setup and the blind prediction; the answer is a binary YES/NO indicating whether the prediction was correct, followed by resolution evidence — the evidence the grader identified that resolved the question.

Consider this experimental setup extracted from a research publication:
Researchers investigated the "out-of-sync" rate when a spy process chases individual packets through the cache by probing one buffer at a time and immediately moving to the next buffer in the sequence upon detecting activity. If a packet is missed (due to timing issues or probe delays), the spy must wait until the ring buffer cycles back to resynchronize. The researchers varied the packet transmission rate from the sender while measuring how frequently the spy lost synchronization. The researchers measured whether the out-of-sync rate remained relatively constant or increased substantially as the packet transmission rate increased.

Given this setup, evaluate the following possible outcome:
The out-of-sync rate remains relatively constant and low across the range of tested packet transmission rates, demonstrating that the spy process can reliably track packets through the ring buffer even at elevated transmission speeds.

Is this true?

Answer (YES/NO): YES